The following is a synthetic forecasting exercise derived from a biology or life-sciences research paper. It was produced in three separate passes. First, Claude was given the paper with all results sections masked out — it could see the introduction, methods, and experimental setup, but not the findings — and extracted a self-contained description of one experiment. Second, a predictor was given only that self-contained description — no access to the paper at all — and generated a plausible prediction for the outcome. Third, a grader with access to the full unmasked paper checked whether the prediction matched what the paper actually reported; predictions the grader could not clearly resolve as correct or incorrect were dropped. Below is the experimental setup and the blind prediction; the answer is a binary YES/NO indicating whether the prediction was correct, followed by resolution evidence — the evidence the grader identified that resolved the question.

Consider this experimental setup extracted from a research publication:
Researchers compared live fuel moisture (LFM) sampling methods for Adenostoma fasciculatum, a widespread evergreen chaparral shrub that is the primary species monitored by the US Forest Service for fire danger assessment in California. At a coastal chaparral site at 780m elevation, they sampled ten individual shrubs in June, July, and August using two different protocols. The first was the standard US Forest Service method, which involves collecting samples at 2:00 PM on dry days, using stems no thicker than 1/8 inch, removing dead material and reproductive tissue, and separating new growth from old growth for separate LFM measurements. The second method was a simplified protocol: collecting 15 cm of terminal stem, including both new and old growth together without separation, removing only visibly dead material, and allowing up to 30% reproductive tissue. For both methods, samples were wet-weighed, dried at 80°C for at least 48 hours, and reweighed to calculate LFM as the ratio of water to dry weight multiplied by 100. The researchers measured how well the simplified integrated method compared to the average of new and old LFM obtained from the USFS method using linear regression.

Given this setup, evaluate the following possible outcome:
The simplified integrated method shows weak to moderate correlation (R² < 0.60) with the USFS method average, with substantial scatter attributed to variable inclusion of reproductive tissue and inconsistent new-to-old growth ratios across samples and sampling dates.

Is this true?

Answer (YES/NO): NO